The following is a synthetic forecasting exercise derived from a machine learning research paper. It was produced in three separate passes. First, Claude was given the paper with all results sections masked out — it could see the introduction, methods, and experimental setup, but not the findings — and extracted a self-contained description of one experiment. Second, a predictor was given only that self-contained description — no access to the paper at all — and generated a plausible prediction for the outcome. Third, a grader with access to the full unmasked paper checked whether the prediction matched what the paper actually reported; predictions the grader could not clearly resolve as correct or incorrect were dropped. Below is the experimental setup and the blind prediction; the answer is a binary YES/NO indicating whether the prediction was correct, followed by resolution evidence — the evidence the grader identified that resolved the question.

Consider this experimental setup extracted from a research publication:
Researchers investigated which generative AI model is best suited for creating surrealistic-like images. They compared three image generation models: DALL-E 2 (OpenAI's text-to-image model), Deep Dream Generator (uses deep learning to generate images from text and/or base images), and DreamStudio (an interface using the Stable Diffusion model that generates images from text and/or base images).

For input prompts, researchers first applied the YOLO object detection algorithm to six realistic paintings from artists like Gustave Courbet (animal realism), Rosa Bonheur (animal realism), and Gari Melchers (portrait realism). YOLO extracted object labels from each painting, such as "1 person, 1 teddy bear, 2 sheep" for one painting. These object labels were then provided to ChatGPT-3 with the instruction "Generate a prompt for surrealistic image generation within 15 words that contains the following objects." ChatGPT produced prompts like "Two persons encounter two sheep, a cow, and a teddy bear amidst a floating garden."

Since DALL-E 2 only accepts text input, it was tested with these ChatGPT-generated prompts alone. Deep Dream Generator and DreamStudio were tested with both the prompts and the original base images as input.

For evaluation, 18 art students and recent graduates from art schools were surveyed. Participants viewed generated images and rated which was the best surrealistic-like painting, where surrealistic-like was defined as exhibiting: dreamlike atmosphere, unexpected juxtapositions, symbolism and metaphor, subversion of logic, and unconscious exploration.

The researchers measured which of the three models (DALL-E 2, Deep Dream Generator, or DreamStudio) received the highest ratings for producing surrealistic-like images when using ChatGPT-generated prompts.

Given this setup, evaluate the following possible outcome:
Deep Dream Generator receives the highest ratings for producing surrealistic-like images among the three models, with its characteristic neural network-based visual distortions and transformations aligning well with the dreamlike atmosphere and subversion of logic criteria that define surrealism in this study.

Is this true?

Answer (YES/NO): NO